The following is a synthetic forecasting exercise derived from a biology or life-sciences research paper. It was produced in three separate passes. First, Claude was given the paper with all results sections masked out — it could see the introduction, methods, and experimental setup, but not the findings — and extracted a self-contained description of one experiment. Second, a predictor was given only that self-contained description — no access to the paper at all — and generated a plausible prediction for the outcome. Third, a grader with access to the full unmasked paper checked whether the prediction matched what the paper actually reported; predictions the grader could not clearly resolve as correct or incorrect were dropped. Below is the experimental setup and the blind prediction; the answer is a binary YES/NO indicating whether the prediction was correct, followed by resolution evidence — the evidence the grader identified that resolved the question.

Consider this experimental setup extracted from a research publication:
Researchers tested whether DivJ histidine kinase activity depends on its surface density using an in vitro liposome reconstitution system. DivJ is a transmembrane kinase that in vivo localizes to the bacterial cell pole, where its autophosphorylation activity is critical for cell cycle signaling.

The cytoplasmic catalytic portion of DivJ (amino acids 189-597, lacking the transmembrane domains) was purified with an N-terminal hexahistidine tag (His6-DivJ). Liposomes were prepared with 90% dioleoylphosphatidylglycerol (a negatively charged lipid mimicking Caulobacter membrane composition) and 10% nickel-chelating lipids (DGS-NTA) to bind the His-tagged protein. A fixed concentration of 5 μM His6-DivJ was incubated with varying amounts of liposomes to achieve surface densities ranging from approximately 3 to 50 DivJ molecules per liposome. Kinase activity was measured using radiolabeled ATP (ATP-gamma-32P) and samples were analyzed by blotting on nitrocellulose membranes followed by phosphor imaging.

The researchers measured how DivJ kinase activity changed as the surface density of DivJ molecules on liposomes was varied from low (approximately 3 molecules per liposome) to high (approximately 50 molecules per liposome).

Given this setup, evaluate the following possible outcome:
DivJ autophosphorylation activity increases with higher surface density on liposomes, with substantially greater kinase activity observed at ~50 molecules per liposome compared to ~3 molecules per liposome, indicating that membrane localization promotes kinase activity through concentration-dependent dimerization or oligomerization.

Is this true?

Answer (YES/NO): YES